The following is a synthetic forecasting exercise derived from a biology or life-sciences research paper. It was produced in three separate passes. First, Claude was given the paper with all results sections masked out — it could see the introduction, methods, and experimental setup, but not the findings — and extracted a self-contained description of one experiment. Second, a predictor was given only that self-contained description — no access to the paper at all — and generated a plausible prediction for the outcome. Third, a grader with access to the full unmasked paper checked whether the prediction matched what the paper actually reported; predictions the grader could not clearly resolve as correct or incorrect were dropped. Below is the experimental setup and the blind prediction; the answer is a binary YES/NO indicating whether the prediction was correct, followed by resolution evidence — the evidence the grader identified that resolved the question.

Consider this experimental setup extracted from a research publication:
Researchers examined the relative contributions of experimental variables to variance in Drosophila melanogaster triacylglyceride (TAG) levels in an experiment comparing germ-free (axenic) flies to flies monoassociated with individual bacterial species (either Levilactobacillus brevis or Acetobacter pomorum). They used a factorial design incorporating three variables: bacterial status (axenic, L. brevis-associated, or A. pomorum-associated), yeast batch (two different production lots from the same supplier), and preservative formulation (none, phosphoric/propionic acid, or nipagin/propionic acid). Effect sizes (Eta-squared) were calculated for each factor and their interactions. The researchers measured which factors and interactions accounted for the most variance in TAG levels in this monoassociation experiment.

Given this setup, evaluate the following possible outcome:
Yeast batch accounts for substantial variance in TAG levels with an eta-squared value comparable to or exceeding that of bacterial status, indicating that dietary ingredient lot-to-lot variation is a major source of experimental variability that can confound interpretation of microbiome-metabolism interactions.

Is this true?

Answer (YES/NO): NO